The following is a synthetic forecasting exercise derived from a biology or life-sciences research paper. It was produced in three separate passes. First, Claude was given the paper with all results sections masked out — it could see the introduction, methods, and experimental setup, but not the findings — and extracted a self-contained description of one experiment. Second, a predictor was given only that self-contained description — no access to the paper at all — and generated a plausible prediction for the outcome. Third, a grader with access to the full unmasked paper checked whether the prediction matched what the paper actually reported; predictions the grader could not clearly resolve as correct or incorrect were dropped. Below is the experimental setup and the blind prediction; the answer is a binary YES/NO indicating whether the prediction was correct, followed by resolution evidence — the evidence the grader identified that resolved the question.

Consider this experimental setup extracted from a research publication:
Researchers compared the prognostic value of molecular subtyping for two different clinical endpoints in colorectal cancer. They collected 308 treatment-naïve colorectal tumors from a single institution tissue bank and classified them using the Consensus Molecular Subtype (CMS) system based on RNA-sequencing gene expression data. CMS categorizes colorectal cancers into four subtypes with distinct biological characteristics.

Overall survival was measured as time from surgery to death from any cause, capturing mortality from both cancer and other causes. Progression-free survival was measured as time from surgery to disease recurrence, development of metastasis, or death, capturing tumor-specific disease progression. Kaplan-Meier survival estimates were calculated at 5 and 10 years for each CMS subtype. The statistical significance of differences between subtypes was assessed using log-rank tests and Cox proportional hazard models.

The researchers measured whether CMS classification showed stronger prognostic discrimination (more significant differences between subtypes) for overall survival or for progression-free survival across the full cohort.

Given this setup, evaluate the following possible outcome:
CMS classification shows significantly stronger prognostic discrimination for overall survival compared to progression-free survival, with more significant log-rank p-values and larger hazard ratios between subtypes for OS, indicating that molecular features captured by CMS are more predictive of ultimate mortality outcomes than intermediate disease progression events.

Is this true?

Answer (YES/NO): NO